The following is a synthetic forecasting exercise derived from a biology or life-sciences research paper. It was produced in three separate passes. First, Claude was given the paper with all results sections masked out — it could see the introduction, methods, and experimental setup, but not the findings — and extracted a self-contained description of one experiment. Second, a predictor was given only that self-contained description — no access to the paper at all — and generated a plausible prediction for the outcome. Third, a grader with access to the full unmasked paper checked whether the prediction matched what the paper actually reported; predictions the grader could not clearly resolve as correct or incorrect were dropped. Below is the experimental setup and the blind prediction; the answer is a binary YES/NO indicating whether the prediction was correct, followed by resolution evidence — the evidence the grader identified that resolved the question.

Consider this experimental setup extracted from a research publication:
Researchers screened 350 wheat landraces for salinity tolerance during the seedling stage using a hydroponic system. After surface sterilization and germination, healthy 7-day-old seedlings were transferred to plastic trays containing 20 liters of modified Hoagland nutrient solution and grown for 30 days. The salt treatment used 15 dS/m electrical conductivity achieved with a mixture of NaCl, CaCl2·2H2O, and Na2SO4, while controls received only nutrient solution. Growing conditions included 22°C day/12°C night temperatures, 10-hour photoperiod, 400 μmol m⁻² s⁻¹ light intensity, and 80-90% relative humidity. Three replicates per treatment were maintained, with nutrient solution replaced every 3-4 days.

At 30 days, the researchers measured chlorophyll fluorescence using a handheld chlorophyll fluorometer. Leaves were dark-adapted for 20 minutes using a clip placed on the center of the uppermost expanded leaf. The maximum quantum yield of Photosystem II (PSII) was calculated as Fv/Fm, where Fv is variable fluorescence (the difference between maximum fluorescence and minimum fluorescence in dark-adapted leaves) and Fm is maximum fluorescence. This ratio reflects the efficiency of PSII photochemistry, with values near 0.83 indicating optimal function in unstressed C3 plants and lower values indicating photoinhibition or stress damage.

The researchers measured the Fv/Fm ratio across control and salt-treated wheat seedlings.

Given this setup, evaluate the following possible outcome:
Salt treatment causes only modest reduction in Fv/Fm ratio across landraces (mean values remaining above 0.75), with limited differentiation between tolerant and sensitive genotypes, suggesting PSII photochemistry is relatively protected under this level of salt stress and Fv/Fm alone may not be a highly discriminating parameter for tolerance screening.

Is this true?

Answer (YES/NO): NO